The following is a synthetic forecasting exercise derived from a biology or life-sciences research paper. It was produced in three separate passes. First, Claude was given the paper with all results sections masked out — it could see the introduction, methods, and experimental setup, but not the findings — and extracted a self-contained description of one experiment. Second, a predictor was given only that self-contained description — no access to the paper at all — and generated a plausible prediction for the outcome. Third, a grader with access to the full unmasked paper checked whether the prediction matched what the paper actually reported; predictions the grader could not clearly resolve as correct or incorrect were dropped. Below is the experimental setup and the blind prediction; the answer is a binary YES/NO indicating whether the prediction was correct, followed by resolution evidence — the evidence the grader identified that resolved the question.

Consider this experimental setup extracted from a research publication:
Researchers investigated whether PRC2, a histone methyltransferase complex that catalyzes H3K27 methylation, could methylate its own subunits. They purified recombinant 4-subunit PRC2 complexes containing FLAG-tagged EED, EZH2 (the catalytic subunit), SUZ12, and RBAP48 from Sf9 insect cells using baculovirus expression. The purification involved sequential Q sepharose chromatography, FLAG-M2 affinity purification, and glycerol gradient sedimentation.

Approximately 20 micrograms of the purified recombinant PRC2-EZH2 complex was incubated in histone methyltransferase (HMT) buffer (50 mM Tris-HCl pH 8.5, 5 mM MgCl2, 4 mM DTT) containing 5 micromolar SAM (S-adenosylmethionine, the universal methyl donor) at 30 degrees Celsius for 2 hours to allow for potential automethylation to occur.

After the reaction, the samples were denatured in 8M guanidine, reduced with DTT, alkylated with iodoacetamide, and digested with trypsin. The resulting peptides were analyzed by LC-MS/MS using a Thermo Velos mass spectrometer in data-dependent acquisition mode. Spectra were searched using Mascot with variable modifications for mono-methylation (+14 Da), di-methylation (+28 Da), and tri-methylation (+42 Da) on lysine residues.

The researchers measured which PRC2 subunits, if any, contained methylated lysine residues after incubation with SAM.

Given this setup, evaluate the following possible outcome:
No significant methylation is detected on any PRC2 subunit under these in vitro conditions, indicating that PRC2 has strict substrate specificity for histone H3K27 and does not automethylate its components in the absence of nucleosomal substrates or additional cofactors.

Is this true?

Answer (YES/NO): NO